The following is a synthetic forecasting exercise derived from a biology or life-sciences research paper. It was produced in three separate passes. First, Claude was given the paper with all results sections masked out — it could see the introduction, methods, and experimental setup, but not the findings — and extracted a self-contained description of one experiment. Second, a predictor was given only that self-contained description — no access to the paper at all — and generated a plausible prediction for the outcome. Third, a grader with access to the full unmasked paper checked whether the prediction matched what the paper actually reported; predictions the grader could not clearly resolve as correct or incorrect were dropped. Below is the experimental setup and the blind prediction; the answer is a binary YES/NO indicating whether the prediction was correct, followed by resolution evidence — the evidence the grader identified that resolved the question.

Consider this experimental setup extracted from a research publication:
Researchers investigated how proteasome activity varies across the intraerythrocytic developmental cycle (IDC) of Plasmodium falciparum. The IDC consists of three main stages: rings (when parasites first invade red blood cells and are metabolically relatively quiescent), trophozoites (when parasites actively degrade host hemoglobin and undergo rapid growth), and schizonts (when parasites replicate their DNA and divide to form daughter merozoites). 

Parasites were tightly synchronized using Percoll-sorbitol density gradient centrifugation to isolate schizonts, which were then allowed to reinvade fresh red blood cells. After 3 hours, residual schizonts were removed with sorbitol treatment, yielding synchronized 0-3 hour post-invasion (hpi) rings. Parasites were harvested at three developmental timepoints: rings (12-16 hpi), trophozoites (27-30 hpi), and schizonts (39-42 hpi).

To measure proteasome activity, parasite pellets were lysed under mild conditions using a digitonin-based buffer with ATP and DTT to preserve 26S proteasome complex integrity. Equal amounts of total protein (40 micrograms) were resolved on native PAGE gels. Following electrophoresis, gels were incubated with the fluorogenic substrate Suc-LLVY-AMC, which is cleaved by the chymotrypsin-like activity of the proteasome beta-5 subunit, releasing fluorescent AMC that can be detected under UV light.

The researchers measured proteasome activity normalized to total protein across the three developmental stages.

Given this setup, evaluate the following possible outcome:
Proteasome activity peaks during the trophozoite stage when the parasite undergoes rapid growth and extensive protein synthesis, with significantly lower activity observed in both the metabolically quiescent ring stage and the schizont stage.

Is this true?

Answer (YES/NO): NO